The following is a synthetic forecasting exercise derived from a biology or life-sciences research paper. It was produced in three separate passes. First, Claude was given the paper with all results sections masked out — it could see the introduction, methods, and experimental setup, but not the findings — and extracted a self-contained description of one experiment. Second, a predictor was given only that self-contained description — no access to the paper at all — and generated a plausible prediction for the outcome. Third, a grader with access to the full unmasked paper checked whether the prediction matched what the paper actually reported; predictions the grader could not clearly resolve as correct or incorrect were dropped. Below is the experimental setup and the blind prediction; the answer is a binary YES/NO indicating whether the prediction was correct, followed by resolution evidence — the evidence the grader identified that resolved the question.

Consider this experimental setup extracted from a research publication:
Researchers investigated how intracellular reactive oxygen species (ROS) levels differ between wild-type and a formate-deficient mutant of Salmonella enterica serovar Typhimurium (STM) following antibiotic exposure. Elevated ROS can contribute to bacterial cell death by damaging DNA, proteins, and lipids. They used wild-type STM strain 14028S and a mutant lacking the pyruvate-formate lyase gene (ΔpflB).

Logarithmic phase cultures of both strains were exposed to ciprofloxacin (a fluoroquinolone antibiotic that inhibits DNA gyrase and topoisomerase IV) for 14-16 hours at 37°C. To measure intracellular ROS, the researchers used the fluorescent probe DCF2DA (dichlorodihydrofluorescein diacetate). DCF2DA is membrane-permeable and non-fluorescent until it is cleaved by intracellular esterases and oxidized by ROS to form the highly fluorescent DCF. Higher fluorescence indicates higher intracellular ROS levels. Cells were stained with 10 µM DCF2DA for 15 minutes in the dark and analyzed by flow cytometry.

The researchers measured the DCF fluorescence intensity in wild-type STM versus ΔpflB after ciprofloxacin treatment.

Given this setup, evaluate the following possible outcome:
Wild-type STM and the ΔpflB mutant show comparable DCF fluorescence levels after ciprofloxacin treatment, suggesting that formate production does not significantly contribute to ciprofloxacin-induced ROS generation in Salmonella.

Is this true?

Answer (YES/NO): NO